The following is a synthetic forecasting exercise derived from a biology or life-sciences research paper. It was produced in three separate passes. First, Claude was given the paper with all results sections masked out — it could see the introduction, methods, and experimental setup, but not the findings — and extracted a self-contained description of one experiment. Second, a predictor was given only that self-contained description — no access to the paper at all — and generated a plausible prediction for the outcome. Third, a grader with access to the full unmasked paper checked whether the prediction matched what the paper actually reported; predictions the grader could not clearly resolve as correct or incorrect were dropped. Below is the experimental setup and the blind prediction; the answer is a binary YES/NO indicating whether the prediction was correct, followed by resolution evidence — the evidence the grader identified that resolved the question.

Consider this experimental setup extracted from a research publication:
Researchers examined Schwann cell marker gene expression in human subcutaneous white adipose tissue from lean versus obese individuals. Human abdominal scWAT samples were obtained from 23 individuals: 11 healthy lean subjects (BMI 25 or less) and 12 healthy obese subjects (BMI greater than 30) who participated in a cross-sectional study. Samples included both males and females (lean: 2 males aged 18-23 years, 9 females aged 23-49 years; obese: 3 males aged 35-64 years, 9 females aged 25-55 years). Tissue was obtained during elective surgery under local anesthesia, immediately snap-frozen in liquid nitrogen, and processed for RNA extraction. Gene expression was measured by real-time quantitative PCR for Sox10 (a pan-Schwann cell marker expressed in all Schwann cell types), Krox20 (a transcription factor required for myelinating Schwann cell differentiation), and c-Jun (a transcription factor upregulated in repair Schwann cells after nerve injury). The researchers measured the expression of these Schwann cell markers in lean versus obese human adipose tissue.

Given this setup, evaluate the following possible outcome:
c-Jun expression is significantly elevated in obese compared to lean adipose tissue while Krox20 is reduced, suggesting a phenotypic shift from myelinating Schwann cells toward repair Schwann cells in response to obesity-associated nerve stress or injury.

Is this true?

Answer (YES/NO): NO